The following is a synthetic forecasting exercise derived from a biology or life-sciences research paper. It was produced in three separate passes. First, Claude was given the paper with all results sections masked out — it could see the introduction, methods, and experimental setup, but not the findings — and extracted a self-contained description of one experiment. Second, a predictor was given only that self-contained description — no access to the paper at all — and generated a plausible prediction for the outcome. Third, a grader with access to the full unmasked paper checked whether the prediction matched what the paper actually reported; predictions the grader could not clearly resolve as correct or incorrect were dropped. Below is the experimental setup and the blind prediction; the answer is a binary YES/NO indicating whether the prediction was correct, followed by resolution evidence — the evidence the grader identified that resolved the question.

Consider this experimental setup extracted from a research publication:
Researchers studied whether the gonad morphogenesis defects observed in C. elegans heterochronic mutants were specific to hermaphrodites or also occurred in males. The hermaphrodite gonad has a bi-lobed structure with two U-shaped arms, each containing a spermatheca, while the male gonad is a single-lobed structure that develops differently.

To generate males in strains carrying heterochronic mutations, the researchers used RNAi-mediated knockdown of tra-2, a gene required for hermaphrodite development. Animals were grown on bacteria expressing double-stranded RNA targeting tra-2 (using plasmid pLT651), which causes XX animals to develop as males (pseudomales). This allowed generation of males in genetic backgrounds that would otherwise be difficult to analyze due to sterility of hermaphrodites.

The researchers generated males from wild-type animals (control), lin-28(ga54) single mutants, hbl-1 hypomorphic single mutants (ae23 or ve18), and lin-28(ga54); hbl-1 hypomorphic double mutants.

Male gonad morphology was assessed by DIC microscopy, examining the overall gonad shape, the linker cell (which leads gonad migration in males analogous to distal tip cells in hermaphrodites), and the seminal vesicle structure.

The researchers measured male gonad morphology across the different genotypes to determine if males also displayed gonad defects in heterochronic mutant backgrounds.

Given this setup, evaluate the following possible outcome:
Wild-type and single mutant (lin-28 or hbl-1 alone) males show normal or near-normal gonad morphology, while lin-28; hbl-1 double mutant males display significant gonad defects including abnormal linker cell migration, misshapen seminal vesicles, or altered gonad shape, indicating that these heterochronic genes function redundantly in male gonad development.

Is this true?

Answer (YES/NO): NO